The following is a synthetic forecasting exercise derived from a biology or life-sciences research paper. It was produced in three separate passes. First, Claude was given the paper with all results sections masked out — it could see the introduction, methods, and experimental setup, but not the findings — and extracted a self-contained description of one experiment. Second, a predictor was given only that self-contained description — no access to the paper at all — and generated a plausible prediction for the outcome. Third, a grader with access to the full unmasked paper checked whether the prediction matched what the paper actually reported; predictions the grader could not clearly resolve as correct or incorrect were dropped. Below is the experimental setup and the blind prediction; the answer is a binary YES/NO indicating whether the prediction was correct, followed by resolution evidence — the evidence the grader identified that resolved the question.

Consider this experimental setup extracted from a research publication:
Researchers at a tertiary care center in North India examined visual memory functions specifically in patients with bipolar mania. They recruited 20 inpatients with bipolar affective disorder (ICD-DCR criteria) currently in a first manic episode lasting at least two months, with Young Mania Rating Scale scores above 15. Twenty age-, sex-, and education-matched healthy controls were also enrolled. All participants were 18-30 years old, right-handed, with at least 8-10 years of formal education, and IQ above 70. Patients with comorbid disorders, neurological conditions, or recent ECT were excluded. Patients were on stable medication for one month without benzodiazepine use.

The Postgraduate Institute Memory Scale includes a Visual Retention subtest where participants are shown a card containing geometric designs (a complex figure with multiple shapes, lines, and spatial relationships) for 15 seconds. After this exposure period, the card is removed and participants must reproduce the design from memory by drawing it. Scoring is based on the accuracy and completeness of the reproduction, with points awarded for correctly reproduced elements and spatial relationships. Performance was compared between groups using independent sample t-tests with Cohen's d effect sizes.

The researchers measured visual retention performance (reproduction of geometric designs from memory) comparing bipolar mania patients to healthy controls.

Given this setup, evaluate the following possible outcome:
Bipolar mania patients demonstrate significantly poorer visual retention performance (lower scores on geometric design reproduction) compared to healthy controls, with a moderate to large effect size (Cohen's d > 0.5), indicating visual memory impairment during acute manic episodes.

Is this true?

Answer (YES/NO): YES